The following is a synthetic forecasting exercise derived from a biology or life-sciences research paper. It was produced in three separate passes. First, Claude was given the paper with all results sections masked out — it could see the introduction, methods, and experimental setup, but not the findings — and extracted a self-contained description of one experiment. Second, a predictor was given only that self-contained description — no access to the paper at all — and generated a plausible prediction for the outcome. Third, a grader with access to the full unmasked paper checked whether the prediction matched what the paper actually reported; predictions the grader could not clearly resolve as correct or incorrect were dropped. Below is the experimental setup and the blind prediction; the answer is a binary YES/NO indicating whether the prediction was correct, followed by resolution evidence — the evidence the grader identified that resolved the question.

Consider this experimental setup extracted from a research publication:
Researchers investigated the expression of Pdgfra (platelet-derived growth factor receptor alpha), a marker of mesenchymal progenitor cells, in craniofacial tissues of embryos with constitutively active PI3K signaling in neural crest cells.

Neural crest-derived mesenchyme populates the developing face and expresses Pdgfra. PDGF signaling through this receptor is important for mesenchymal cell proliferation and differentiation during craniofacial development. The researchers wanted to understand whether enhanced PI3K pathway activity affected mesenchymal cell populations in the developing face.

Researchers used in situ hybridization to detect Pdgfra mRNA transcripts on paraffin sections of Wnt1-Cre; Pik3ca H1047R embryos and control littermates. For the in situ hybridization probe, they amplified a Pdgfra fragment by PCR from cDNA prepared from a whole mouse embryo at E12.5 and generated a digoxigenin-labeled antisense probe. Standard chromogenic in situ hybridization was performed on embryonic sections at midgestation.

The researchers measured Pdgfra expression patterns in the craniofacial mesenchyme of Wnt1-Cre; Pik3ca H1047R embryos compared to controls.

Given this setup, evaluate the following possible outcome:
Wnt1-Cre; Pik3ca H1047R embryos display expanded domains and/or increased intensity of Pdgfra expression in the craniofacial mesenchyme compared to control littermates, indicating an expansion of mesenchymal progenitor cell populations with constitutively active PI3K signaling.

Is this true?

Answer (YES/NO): NO